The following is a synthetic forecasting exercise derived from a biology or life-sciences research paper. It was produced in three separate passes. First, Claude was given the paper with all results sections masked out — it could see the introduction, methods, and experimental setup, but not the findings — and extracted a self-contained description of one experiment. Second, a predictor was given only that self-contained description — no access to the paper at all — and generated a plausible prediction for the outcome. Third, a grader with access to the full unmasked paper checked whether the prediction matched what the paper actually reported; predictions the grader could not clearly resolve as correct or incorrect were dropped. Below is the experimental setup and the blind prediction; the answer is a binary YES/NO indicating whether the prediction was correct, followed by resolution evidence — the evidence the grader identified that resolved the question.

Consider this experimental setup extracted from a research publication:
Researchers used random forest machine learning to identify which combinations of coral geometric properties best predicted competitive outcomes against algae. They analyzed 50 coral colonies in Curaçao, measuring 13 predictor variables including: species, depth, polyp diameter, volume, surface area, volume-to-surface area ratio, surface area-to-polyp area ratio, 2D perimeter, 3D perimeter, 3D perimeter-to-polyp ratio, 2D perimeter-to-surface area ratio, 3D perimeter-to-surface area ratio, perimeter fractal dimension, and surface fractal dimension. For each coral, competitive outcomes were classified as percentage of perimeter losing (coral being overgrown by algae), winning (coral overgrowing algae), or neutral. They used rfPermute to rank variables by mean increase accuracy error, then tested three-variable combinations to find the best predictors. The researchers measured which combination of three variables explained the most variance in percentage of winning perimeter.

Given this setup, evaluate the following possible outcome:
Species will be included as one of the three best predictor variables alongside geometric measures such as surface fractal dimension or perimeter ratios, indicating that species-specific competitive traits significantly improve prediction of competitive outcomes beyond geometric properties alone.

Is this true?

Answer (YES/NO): NO